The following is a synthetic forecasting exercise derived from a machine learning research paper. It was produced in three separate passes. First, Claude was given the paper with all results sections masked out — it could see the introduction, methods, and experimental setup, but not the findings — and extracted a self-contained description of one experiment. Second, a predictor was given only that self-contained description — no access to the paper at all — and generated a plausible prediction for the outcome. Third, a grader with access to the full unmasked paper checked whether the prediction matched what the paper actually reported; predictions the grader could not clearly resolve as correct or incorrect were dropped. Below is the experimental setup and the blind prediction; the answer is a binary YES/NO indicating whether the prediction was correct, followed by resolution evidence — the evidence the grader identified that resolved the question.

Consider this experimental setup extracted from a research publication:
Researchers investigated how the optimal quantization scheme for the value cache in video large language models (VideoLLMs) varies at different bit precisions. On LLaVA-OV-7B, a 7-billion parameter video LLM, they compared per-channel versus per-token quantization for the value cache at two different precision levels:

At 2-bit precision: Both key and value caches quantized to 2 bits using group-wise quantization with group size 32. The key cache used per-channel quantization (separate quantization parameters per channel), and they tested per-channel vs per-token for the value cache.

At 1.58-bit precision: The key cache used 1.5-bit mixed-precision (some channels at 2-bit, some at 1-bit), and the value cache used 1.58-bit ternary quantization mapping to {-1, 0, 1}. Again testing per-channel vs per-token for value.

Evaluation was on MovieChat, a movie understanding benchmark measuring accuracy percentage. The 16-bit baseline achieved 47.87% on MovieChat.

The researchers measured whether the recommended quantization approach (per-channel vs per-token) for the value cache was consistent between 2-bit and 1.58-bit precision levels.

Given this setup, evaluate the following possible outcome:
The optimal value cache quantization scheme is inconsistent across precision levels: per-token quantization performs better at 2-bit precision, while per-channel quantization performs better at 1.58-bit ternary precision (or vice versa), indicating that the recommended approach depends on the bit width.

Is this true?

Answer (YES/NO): YES